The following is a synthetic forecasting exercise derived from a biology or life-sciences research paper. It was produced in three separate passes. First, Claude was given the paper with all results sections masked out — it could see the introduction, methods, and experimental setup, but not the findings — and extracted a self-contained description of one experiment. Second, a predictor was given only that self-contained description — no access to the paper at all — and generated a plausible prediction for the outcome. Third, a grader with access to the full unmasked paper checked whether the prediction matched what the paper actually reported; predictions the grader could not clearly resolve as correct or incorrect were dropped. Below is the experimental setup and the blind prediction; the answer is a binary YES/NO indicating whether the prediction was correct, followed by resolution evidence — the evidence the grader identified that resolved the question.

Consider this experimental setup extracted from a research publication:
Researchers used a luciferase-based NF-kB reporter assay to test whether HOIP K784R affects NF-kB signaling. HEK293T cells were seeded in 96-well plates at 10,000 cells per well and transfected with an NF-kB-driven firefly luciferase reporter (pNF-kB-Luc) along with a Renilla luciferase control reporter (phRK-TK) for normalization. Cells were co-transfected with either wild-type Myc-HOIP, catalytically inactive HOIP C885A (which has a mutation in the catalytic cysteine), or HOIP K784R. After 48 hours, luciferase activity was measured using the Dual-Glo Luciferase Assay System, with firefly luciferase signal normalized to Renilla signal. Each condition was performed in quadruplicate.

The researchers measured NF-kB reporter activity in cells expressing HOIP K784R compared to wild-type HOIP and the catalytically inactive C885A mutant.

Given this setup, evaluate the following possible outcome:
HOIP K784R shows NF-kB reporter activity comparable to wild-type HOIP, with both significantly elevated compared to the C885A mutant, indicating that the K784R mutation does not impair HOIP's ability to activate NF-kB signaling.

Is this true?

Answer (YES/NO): NO